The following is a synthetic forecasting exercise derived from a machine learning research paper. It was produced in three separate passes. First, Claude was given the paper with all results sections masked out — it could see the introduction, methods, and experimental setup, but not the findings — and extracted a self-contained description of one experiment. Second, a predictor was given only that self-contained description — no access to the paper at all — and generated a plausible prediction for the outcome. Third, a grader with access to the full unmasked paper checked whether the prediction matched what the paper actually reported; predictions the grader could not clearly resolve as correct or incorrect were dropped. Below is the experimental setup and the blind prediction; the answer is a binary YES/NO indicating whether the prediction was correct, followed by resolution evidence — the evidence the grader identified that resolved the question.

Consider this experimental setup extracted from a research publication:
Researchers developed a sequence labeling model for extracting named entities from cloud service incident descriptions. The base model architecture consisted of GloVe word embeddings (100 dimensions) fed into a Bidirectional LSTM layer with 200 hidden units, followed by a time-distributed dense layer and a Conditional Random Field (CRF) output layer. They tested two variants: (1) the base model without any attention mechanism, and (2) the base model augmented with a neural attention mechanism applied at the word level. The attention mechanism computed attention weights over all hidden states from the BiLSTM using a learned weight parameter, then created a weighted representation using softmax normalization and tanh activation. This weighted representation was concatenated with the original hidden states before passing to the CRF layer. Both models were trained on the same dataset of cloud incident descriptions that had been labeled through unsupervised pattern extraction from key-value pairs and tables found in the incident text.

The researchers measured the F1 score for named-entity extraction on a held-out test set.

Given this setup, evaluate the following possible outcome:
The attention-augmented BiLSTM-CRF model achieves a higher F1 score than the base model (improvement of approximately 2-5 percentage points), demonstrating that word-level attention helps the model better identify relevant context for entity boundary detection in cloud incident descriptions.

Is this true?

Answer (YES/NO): NO